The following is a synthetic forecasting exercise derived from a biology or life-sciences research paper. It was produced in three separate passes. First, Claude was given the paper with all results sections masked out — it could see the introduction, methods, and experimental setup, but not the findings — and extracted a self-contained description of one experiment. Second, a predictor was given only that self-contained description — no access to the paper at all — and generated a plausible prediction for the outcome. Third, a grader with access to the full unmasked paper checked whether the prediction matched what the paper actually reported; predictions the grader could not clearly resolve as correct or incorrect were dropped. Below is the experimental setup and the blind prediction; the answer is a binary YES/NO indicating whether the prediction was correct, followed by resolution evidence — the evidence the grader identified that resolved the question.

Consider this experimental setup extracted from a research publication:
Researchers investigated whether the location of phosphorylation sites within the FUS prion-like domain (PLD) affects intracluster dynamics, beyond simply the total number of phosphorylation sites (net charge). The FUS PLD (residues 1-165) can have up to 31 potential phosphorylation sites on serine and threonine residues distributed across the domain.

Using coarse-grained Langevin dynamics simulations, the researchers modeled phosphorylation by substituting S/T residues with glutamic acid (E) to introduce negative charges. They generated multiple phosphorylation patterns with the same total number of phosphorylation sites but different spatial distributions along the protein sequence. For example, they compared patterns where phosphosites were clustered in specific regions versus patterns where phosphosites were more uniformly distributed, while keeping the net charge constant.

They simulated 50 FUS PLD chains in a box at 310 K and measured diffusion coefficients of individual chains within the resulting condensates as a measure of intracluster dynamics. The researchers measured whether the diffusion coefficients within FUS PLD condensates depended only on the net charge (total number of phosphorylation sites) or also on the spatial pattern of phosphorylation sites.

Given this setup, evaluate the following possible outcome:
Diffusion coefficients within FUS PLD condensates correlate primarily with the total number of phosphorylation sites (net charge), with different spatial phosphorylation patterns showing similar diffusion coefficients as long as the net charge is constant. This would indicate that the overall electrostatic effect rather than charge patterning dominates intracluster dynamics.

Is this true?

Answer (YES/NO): NO